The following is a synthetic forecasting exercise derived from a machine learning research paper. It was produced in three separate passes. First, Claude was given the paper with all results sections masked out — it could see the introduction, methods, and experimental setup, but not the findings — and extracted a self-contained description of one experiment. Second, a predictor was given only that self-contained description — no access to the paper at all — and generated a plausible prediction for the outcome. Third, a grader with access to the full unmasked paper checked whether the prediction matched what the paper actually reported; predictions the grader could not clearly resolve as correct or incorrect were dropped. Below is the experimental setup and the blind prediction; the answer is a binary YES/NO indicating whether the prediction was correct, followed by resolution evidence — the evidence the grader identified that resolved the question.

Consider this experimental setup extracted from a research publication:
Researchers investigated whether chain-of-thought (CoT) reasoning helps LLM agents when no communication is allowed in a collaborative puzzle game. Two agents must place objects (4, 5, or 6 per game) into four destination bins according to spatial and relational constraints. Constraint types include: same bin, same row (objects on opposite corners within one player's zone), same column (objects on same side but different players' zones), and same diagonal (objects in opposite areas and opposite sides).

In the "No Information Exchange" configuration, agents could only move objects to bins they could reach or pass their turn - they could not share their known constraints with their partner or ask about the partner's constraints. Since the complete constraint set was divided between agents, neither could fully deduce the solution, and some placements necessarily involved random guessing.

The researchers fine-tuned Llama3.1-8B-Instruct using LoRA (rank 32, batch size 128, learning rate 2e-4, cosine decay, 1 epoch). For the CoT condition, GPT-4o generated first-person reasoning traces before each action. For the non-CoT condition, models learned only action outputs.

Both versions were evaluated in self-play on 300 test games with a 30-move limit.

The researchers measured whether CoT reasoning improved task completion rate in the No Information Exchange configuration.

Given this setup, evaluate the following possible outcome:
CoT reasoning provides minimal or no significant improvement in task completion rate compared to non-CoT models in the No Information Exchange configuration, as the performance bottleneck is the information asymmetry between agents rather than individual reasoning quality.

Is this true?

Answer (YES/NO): YES